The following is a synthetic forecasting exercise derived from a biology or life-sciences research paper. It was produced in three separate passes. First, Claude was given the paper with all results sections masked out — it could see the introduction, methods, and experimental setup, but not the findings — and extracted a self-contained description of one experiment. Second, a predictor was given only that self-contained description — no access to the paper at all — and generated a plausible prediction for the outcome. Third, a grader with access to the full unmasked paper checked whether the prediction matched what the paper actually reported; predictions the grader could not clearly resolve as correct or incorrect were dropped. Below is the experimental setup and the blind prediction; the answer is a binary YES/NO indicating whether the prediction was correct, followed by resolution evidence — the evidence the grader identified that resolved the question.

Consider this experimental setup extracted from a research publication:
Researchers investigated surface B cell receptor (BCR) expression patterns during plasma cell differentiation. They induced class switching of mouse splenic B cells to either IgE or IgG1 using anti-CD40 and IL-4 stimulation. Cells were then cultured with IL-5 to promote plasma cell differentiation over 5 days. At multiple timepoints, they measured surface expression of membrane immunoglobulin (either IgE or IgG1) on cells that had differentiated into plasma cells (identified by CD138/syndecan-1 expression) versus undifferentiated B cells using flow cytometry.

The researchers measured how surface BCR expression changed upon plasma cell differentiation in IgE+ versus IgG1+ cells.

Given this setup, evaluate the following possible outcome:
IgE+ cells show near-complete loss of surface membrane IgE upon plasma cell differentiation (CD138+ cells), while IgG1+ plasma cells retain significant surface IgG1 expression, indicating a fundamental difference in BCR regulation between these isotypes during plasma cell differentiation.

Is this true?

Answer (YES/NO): NO